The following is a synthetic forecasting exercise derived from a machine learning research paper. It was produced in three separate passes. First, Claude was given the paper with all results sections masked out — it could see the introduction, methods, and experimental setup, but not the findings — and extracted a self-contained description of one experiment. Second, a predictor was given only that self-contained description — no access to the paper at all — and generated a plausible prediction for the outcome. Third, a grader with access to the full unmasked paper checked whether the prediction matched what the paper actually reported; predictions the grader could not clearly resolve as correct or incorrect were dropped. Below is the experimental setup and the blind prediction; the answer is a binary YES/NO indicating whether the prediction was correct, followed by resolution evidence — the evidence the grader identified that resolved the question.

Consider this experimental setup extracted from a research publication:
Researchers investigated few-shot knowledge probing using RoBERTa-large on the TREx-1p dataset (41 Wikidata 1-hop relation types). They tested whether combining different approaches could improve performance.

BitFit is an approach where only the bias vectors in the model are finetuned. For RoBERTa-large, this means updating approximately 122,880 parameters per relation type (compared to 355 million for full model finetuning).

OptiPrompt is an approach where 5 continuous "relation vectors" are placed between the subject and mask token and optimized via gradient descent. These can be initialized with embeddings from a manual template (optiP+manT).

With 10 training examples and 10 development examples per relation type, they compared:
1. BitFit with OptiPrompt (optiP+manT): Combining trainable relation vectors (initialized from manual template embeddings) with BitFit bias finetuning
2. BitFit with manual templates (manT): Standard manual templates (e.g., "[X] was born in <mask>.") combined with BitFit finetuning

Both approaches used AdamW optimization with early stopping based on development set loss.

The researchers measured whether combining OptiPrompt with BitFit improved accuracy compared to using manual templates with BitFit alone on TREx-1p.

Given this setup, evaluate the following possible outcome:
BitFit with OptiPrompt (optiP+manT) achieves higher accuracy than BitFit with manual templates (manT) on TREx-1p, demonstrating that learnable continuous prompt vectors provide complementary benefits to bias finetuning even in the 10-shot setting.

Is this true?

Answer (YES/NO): NO